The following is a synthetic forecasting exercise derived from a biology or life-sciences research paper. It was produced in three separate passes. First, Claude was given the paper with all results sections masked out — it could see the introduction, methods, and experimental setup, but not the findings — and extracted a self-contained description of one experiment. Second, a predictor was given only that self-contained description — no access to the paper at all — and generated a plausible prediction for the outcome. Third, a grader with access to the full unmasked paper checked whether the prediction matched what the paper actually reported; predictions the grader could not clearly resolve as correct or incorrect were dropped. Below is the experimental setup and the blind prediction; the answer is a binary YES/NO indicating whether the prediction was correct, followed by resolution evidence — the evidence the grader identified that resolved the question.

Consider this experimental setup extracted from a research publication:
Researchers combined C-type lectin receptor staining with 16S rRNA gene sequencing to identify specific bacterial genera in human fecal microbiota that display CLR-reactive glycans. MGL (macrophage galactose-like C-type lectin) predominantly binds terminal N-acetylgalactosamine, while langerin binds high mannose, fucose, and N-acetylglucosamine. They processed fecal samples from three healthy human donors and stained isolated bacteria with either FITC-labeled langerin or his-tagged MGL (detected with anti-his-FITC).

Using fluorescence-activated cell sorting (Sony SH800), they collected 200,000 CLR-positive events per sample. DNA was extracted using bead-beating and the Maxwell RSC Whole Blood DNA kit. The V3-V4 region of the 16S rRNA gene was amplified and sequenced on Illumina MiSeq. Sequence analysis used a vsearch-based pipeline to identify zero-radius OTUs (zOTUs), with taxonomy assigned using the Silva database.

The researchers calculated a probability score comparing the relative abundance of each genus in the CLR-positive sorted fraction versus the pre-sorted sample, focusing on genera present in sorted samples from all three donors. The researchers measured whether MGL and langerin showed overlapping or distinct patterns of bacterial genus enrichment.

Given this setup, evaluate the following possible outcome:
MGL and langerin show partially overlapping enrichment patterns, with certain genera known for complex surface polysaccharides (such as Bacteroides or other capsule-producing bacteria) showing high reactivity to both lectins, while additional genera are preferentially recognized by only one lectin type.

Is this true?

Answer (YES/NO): NO